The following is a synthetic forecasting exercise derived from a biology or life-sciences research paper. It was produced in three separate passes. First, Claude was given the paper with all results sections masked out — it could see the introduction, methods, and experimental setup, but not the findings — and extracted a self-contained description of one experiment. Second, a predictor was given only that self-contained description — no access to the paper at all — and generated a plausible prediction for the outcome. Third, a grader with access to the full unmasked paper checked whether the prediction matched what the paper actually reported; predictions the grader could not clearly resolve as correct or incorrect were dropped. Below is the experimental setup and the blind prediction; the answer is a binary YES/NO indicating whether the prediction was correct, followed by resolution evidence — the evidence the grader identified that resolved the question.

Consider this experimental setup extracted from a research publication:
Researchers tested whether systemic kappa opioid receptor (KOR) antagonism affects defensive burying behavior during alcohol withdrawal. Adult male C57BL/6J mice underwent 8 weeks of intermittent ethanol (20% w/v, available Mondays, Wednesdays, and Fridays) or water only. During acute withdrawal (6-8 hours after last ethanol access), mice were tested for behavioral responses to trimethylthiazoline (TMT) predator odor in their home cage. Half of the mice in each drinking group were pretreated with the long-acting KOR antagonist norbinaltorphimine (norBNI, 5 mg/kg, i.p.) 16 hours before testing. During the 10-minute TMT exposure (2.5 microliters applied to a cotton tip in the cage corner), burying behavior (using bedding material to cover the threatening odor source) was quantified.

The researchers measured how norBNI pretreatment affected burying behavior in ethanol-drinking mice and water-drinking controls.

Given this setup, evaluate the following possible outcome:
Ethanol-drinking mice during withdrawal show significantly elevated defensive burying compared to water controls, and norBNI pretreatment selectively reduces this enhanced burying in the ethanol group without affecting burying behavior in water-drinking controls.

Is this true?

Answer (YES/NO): NO